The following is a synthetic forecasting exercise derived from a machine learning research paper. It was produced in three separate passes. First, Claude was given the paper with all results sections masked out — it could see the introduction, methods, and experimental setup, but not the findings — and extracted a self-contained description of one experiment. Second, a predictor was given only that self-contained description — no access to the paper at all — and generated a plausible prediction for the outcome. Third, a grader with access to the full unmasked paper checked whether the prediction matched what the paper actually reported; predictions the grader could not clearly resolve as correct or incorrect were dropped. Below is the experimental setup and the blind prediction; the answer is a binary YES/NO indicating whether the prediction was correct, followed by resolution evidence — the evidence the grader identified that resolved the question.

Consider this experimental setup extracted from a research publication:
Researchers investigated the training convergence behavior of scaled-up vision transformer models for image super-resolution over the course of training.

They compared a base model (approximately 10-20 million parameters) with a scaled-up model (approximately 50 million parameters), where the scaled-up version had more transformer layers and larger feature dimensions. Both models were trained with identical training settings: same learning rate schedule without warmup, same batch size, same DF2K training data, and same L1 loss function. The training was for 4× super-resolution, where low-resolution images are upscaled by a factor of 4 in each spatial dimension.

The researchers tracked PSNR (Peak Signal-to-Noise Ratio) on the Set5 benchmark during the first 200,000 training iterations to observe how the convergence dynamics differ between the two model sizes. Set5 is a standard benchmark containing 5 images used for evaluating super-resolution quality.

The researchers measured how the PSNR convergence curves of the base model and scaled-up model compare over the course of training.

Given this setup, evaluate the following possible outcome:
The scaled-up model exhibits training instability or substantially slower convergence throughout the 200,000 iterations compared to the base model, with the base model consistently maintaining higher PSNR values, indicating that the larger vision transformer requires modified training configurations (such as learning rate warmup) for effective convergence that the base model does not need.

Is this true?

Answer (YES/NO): YES